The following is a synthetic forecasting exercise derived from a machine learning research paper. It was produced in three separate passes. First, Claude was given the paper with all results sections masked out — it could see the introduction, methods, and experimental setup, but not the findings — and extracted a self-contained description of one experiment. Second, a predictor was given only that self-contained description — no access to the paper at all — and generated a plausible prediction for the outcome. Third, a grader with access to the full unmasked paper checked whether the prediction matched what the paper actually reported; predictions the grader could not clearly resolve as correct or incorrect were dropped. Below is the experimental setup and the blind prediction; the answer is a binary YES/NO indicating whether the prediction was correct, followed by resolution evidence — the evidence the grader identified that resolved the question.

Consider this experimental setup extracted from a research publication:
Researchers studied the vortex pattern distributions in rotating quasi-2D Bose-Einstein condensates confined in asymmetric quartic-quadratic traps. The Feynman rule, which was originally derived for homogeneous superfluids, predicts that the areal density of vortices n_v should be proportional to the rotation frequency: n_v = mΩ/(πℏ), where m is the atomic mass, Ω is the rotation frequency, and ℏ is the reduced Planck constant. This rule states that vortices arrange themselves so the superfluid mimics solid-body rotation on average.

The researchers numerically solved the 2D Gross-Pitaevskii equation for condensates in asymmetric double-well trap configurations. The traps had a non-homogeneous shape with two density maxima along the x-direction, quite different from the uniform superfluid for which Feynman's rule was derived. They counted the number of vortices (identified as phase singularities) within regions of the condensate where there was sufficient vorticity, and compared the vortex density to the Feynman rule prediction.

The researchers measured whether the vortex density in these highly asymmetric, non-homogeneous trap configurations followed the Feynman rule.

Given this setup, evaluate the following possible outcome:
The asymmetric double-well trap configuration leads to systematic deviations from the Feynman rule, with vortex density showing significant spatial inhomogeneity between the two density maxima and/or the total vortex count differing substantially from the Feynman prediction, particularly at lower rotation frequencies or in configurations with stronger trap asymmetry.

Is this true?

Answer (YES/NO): NO